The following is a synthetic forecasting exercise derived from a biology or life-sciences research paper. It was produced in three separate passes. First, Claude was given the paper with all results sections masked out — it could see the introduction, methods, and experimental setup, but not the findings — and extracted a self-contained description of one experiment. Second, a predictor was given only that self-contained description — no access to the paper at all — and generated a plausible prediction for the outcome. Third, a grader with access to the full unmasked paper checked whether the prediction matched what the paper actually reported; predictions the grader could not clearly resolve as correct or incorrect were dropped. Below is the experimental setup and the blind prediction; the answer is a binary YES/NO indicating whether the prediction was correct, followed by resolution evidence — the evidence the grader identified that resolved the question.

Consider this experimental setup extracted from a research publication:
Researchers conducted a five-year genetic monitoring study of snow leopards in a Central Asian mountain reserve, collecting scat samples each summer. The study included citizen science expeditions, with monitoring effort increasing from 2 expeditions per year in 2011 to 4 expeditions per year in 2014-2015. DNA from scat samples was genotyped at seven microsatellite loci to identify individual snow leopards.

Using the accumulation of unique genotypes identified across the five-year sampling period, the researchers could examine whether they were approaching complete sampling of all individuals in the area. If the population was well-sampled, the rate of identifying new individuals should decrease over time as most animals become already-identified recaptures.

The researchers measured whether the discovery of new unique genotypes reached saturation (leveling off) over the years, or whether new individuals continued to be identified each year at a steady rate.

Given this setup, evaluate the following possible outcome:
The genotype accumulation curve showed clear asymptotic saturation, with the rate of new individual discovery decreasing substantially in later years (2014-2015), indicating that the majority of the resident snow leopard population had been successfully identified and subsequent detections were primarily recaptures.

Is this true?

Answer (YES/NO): NO